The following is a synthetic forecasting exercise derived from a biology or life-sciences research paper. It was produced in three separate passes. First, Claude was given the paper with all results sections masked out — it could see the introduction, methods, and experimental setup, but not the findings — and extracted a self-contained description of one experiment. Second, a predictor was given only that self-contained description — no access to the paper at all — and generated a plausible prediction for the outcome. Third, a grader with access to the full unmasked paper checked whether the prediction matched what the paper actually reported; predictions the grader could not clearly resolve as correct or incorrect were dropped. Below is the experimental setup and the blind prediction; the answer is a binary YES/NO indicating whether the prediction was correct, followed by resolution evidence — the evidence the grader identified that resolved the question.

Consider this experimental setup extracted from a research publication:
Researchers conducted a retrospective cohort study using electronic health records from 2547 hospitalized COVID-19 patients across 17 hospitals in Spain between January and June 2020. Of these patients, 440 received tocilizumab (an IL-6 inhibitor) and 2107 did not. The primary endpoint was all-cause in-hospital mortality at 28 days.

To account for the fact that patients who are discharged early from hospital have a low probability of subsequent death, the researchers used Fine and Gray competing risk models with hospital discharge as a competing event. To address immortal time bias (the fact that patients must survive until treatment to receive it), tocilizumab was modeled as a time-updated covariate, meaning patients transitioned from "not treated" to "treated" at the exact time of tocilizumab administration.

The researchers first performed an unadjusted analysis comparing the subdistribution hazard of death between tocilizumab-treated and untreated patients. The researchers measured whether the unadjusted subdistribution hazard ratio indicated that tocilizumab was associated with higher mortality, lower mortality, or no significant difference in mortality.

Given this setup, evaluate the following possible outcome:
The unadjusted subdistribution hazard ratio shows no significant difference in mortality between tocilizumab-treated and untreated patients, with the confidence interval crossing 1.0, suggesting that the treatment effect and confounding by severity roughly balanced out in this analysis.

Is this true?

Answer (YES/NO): NO